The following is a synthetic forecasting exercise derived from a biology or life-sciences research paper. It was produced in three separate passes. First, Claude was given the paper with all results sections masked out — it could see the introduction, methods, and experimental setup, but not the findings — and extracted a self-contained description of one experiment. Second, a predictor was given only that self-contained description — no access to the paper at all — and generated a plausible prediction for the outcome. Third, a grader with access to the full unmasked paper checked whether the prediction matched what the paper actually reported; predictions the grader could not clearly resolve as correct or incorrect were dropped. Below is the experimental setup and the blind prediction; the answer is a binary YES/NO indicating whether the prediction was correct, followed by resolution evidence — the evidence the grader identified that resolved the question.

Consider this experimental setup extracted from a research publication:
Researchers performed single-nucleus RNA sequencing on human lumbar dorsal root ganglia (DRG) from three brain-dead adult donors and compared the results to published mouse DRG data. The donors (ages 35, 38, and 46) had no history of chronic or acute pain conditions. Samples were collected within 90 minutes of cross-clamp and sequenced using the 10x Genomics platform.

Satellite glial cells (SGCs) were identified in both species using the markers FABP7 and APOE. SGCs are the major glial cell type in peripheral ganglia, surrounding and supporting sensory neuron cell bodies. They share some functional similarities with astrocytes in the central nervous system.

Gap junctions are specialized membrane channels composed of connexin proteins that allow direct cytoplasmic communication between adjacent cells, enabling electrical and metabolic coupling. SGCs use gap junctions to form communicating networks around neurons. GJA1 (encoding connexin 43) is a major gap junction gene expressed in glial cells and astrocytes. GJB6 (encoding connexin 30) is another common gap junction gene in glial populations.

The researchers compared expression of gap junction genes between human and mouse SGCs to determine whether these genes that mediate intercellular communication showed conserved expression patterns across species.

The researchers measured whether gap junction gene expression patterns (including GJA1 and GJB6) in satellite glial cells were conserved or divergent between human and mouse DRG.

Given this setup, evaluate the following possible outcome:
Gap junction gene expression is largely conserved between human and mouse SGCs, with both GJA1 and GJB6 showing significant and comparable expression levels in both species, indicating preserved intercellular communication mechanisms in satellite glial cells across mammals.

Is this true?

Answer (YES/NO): NO